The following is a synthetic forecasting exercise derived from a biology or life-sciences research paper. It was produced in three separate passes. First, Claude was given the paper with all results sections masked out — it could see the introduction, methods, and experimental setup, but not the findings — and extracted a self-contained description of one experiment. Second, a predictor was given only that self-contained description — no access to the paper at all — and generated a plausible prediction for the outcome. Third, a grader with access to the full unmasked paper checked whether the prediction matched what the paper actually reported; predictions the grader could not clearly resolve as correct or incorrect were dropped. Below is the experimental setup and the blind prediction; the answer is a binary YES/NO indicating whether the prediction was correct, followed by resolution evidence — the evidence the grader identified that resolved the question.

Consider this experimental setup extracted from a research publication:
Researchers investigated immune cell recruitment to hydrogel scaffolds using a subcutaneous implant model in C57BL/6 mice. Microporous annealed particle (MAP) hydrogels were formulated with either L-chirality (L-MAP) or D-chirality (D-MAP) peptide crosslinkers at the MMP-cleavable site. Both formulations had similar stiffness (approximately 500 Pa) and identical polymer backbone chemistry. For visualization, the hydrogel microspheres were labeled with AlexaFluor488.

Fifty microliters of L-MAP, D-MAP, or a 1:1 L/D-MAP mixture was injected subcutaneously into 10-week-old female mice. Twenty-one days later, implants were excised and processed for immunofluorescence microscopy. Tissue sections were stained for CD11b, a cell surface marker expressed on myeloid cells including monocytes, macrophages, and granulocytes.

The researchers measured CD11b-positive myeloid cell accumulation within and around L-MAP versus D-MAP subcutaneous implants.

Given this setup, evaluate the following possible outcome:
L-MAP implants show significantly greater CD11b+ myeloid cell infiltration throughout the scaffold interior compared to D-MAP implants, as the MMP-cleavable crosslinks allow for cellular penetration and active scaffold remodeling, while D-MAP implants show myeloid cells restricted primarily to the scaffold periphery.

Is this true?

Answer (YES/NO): NO